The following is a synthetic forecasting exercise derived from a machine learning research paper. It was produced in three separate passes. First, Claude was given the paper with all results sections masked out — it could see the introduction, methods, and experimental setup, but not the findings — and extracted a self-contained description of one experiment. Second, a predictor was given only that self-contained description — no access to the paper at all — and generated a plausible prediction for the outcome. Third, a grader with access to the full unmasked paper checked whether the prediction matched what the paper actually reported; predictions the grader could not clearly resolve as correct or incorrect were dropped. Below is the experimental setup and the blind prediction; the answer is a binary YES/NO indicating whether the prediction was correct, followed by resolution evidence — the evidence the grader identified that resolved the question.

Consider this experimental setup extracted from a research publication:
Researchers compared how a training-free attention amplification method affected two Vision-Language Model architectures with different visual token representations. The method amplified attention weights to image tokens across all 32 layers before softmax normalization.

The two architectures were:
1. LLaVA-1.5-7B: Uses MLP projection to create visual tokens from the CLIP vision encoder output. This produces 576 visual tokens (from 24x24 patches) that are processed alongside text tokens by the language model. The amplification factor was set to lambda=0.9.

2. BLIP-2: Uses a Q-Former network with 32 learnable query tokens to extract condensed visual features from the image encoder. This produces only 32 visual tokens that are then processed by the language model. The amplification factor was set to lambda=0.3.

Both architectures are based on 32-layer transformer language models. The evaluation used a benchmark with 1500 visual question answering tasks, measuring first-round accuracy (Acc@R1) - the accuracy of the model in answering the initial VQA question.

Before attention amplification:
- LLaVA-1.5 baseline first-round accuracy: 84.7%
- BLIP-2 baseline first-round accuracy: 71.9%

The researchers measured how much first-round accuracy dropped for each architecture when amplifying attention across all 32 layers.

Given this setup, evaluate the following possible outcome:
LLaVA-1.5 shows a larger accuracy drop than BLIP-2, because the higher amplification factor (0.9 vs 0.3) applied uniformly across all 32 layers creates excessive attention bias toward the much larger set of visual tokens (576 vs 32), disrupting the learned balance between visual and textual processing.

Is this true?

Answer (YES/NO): YES